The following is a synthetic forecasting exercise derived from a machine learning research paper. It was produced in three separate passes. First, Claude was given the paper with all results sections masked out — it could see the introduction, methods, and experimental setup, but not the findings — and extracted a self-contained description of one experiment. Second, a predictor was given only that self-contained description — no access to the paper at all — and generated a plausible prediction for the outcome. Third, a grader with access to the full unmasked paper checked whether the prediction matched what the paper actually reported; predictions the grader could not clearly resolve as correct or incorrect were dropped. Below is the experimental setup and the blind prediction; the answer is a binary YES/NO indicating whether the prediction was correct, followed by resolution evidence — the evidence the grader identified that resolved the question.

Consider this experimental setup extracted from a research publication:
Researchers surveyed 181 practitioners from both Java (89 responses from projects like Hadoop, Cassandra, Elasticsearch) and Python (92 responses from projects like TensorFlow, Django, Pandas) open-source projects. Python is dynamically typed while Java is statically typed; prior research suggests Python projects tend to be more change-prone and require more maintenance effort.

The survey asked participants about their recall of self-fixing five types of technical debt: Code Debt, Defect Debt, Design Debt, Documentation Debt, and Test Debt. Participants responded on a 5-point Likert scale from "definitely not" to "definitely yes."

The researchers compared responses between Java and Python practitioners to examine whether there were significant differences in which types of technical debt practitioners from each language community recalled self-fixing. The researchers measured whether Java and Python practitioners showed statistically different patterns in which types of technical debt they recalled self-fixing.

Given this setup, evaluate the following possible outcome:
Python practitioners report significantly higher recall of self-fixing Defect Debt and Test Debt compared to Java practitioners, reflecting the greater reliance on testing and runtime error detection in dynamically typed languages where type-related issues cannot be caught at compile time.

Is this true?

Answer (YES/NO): NO